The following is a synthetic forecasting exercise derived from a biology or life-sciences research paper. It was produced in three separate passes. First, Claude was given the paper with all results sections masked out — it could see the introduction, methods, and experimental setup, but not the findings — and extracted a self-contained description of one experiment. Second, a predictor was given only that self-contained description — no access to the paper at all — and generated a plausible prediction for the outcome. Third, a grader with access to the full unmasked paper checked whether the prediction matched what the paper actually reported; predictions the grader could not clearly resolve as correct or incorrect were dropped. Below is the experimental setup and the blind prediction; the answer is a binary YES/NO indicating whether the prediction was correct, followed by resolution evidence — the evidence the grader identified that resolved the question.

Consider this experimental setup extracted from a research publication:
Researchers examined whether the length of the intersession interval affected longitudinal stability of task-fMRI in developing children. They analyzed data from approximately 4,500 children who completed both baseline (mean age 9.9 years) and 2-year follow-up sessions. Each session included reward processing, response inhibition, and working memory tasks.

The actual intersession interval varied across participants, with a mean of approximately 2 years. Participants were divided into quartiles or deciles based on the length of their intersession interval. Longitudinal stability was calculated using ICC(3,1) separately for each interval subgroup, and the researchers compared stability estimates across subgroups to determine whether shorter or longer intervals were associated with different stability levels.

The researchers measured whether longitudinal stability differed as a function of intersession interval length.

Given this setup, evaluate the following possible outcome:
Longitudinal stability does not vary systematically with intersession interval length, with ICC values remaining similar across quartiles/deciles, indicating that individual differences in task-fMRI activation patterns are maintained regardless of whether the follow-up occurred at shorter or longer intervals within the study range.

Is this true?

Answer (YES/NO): NO